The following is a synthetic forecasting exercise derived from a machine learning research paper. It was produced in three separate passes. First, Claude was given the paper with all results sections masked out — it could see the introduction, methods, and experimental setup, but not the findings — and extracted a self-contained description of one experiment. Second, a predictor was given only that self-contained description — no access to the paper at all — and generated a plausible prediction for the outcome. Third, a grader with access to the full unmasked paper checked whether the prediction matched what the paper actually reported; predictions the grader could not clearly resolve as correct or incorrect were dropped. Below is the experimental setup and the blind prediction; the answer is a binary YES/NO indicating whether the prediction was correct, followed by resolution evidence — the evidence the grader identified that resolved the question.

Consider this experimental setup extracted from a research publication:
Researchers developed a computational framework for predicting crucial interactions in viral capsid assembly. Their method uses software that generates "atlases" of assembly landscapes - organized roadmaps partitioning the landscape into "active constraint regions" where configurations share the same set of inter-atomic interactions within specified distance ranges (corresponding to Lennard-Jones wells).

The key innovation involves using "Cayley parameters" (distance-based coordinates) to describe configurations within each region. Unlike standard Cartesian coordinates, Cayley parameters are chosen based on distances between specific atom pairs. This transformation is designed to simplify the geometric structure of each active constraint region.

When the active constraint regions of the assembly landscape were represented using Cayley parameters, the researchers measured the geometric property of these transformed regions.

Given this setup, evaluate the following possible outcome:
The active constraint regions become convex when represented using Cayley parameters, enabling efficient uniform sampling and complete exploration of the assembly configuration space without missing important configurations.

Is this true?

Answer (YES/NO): YES